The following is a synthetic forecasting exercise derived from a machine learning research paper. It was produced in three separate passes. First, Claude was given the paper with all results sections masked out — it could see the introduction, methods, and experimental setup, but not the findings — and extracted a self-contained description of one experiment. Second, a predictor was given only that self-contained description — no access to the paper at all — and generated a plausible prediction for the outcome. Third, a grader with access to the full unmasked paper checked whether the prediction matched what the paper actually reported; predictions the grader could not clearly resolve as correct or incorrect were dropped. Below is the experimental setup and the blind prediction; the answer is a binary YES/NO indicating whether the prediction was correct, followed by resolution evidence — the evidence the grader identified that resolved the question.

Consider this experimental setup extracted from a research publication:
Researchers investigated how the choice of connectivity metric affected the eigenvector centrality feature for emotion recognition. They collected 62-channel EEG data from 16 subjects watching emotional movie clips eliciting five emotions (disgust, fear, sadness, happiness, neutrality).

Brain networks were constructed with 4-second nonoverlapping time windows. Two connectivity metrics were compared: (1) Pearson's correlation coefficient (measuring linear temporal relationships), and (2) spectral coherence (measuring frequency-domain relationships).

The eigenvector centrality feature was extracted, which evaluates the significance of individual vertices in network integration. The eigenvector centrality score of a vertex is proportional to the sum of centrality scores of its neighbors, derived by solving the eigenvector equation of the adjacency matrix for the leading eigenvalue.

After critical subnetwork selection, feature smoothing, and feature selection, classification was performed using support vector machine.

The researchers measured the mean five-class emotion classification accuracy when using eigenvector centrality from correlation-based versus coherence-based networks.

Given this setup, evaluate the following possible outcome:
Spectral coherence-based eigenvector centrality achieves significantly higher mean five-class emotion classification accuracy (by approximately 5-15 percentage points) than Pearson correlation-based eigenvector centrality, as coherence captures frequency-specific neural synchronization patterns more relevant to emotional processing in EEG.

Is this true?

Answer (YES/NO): NO